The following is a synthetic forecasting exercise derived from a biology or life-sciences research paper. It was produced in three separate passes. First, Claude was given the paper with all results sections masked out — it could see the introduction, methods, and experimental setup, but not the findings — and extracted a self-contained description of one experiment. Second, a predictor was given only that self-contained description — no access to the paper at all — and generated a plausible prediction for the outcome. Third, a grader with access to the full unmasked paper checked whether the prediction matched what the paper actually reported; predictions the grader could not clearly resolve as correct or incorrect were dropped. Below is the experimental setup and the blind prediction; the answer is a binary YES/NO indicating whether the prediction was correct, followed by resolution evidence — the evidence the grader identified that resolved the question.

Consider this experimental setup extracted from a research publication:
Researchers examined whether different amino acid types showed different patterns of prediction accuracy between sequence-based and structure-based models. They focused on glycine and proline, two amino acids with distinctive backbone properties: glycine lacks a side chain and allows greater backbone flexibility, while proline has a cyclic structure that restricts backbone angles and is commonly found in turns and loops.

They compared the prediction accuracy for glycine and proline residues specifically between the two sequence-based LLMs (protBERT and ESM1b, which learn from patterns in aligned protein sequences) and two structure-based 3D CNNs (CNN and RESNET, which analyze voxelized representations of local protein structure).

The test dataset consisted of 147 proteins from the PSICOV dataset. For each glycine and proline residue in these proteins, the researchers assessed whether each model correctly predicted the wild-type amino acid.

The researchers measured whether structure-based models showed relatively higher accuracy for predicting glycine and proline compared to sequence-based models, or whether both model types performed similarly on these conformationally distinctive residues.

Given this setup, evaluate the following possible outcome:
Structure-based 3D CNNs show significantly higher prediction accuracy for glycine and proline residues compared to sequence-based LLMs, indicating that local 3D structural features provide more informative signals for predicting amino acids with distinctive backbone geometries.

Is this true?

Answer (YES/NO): YES